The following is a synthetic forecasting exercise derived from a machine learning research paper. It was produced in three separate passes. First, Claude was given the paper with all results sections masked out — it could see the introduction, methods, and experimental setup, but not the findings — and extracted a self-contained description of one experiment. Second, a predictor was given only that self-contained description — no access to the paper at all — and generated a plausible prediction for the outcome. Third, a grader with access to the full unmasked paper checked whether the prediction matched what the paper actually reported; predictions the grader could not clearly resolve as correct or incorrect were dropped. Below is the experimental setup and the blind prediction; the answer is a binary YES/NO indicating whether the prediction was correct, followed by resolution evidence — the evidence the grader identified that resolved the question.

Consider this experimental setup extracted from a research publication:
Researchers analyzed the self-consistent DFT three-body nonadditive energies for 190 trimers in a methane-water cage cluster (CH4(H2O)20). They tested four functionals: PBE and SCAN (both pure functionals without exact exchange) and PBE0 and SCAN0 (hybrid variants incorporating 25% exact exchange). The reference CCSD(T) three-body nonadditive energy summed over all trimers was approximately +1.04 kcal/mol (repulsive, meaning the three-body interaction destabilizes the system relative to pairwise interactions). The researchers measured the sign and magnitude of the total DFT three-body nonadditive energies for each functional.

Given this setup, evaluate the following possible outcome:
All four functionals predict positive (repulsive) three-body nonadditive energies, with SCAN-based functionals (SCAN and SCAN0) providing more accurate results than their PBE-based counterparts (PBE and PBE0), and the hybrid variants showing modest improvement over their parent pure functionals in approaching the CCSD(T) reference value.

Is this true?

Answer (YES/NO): NO